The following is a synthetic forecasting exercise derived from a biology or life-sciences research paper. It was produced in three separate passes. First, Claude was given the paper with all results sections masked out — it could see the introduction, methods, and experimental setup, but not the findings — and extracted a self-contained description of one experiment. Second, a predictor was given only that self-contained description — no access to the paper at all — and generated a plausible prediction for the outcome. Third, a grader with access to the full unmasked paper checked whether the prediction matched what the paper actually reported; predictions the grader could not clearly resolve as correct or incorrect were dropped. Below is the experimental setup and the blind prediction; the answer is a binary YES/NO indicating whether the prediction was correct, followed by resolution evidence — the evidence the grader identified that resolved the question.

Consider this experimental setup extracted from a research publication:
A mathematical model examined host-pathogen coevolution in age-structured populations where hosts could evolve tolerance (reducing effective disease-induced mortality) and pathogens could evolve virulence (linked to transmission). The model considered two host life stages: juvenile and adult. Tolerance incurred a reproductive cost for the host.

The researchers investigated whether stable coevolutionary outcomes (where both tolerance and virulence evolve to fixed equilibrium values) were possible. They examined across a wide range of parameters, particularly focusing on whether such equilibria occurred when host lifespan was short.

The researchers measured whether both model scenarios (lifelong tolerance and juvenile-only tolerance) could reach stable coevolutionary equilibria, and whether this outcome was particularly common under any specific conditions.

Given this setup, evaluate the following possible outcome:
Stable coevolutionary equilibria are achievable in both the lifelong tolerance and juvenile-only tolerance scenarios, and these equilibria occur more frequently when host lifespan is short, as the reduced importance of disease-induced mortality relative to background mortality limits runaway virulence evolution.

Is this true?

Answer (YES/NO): YES